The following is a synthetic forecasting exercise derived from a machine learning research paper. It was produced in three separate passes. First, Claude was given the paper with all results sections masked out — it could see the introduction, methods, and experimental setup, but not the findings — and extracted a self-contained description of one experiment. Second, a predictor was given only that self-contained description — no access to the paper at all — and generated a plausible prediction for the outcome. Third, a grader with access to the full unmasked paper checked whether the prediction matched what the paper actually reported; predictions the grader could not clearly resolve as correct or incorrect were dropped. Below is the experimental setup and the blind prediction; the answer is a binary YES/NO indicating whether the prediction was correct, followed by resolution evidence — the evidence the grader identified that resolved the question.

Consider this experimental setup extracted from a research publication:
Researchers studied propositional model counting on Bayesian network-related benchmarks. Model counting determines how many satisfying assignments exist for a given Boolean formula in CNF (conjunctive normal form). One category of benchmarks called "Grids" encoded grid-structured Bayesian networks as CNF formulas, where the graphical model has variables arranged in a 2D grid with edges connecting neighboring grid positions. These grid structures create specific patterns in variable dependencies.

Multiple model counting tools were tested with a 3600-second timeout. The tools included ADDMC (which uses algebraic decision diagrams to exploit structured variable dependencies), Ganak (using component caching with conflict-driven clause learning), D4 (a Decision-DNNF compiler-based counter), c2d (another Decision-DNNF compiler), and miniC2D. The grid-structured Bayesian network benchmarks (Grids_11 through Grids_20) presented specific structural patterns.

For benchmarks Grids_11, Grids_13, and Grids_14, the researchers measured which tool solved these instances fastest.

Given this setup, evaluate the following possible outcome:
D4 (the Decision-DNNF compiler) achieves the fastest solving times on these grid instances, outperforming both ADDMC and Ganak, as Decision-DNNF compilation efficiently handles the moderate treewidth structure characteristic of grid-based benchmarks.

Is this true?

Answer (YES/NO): NO